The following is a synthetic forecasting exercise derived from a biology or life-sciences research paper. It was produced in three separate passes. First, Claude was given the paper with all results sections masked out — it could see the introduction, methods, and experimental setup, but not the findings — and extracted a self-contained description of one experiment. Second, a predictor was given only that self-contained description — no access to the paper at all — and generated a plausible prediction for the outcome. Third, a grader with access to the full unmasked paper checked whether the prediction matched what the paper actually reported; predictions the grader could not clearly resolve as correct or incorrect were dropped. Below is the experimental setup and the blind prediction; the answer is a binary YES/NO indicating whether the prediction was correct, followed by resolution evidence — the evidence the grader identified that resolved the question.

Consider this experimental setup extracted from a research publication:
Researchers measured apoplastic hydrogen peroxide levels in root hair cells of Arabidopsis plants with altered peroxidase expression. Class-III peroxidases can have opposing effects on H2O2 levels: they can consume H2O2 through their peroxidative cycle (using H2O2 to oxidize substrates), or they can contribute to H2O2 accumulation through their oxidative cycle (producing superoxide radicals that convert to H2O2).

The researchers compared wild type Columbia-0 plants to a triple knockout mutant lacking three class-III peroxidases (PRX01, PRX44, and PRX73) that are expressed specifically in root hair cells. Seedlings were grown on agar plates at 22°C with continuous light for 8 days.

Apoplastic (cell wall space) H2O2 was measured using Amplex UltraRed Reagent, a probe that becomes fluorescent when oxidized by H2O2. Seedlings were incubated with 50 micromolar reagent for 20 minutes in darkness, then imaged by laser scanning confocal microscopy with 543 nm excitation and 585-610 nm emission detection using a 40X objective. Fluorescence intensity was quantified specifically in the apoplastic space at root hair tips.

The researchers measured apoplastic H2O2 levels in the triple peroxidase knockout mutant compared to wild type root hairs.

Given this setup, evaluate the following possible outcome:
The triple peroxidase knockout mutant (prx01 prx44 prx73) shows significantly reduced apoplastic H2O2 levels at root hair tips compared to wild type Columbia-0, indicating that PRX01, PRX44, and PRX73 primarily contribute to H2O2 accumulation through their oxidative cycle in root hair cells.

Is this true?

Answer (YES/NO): NO